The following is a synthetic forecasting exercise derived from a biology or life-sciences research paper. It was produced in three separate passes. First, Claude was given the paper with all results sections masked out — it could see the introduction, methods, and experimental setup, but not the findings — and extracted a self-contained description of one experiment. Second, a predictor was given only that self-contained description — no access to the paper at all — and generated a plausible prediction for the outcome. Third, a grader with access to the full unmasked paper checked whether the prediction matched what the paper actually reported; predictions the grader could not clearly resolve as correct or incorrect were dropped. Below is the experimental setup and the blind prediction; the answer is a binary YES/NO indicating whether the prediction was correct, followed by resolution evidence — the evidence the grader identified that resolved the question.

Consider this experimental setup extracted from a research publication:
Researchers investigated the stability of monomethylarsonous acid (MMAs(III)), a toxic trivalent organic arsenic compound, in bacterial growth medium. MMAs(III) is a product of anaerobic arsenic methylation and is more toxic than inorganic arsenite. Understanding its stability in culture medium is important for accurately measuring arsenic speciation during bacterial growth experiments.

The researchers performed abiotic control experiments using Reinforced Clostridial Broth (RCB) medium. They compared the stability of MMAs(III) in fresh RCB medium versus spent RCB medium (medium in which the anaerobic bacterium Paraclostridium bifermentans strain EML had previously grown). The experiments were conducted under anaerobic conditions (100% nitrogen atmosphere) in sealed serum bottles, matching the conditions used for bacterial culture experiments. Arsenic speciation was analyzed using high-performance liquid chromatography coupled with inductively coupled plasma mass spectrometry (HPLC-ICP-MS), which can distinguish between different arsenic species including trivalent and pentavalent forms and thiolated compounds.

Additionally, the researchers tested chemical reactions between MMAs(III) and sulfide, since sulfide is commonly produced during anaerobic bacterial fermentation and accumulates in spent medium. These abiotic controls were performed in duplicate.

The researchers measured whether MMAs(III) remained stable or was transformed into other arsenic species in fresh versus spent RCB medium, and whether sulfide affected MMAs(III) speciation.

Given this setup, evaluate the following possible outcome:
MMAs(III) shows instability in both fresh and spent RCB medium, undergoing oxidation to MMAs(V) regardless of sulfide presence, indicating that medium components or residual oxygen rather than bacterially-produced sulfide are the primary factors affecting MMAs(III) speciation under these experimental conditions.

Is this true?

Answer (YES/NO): NO